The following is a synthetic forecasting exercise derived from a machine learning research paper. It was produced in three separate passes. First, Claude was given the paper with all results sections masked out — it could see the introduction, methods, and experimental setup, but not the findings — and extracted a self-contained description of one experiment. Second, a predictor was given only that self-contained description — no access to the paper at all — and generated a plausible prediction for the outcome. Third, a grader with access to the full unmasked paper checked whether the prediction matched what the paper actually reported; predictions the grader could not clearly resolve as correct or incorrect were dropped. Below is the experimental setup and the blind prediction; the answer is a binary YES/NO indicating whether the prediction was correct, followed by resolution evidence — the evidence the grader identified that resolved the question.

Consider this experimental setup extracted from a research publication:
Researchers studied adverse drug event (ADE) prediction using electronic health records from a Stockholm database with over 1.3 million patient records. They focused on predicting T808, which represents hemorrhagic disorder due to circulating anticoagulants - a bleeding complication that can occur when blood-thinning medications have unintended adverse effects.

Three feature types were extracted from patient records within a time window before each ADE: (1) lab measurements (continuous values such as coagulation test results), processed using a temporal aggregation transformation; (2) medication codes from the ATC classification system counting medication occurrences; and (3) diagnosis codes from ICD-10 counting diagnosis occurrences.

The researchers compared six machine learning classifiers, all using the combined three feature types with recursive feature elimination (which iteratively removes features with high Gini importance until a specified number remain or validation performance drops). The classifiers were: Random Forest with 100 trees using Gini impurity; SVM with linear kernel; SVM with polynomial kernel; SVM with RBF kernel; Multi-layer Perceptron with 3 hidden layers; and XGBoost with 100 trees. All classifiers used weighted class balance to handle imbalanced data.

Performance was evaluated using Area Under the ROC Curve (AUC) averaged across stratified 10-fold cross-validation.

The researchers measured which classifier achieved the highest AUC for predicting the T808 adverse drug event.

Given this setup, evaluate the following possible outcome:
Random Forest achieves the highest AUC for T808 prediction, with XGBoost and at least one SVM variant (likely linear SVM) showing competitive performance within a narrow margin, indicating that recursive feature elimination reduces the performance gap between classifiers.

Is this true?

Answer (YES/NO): NO